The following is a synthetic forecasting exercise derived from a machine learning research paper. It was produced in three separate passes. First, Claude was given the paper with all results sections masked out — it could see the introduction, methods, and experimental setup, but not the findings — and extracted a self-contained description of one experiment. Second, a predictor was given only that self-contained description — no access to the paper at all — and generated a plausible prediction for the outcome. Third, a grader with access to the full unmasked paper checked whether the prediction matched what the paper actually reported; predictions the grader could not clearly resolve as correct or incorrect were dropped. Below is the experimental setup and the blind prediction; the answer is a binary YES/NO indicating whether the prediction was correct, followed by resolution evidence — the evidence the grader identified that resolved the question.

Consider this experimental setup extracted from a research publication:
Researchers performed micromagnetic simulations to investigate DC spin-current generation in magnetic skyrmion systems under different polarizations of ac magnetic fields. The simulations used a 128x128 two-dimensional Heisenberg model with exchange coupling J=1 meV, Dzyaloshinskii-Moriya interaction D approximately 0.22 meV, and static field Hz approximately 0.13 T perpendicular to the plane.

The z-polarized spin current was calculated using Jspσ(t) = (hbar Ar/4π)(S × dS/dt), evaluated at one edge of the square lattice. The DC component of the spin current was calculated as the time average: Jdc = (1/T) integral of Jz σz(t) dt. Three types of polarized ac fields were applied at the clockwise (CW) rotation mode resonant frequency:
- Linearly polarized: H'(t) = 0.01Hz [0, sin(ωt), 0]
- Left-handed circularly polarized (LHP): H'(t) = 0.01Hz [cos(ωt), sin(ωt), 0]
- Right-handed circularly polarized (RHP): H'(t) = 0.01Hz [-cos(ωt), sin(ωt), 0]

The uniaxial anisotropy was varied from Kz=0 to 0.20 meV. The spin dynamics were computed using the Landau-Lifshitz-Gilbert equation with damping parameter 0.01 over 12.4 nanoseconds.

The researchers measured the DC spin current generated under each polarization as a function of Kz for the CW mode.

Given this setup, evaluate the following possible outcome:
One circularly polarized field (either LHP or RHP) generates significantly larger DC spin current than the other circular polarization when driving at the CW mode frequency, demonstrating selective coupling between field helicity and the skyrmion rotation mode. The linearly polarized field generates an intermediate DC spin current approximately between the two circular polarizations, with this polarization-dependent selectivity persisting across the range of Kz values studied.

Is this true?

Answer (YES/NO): NO